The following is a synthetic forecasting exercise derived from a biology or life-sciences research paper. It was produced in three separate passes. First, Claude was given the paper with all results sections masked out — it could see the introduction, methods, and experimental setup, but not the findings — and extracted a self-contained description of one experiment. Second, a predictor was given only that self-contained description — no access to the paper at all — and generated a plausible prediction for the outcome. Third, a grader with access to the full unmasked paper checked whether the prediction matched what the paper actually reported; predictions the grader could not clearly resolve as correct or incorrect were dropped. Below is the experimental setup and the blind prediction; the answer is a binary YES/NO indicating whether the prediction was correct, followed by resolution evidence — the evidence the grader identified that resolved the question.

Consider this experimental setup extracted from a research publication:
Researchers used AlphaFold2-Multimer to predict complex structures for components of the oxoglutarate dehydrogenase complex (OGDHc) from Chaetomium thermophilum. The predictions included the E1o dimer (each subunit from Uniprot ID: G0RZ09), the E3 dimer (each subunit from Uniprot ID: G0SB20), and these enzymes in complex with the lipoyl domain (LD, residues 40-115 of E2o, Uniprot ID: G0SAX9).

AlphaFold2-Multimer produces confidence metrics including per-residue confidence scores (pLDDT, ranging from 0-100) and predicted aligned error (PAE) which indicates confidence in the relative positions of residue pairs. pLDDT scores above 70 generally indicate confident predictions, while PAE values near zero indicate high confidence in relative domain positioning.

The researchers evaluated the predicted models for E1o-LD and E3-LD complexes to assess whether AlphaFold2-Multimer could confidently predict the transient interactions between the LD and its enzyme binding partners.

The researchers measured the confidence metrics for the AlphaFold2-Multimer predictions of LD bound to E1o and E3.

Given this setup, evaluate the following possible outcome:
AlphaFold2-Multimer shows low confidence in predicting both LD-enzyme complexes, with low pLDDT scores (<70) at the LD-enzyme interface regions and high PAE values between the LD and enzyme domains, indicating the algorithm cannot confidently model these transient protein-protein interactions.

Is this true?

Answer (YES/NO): NO